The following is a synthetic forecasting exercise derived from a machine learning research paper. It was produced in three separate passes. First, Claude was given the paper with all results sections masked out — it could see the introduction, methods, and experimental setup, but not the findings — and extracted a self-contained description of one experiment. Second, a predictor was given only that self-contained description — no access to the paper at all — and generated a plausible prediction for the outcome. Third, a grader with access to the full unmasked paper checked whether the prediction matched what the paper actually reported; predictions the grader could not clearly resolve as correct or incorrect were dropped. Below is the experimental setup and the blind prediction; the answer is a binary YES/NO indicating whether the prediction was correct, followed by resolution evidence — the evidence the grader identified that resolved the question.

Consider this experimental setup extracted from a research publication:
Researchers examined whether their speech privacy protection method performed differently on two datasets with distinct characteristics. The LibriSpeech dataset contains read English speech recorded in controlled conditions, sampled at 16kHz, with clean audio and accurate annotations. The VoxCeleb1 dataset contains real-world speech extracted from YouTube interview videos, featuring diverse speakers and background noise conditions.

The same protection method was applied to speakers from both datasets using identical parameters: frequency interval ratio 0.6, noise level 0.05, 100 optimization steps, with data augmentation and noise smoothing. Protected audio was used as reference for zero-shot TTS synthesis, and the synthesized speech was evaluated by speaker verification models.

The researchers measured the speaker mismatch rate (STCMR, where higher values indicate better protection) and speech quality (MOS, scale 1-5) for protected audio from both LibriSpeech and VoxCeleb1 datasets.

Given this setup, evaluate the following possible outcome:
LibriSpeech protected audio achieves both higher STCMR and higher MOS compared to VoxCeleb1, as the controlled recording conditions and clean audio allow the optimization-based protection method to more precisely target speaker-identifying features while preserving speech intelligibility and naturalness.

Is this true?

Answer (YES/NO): NO